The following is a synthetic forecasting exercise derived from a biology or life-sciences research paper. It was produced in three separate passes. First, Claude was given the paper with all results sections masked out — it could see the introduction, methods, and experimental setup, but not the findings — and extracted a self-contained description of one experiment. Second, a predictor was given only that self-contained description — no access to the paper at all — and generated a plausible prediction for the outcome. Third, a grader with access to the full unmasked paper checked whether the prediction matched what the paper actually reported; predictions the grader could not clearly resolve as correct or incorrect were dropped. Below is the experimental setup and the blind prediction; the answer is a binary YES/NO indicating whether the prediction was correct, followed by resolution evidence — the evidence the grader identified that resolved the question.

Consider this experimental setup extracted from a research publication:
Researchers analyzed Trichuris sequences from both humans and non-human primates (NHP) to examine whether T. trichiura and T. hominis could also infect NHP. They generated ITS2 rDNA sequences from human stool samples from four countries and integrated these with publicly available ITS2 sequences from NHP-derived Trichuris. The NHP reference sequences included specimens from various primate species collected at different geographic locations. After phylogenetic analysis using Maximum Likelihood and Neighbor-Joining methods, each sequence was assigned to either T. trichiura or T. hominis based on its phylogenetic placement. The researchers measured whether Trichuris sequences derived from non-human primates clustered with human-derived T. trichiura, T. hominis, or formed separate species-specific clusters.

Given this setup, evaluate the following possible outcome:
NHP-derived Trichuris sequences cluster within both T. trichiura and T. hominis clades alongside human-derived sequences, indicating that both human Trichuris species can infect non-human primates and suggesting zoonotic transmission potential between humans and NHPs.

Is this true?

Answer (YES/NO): YES